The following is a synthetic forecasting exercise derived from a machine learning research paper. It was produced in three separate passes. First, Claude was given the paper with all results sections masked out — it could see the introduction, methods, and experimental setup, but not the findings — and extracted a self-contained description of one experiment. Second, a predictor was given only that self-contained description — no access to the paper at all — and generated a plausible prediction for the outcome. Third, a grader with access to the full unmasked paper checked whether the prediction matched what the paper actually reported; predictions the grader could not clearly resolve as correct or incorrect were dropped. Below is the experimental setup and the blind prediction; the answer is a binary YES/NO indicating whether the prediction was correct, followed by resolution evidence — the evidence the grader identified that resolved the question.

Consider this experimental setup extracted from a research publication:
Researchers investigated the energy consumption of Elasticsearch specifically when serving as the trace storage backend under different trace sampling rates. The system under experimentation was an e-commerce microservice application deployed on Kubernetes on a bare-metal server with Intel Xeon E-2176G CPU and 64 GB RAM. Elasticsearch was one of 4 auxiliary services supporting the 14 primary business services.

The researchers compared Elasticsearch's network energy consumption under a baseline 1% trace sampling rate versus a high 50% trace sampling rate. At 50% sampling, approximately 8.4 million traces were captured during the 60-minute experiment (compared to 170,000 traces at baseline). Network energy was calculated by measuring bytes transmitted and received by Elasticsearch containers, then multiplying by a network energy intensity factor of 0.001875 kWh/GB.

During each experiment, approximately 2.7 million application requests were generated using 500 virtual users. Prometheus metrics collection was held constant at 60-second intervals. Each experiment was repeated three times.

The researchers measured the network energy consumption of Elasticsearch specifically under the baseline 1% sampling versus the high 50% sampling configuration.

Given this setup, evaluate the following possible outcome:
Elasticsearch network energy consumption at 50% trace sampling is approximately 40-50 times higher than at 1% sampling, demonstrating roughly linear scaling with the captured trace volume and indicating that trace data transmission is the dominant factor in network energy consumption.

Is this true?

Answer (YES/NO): YES